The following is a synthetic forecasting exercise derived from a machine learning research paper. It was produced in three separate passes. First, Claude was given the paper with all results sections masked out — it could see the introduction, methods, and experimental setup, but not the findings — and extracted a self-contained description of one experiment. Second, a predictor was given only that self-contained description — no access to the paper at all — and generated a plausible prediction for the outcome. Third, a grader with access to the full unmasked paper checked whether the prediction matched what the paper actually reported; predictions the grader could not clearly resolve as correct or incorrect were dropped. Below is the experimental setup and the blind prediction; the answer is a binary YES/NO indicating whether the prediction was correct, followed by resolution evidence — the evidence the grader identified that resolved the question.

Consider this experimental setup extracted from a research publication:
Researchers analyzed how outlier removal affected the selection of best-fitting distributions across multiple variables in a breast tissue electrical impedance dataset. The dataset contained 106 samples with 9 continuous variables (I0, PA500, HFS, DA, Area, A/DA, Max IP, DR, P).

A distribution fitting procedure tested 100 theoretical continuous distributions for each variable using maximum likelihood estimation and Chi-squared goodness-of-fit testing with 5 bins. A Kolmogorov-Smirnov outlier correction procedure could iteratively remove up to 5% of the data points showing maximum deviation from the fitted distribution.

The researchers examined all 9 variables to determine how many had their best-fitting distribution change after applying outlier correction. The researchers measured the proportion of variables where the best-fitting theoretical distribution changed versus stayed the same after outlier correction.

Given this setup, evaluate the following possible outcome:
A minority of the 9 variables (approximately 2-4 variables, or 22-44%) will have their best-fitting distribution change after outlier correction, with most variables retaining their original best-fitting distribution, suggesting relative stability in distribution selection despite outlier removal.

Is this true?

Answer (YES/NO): YES